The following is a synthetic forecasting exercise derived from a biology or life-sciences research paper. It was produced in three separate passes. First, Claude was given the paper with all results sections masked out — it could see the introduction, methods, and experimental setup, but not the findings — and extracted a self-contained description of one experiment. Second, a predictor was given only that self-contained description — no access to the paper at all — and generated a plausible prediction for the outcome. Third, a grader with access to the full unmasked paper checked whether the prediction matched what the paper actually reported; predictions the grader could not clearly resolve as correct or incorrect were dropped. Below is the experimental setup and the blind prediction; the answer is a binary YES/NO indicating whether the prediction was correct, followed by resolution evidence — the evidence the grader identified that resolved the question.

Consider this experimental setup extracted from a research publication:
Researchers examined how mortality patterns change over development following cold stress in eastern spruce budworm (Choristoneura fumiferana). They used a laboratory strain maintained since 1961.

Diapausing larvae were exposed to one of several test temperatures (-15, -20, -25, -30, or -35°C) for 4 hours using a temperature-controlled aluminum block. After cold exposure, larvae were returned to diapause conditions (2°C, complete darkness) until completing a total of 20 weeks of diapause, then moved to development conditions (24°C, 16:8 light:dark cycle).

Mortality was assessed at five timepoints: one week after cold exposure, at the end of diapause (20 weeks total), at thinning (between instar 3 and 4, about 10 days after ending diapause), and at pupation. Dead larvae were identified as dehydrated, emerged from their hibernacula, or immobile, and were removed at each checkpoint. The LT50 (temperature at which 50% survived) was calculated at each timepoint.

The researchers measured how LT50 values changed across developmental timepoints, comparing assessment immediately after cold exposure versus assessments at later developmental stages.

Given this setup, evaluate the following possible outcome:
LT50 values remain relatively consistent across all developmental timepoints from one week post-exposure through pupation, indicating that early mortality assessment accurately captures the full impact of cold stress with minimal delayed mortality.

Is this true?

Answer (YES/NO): NO